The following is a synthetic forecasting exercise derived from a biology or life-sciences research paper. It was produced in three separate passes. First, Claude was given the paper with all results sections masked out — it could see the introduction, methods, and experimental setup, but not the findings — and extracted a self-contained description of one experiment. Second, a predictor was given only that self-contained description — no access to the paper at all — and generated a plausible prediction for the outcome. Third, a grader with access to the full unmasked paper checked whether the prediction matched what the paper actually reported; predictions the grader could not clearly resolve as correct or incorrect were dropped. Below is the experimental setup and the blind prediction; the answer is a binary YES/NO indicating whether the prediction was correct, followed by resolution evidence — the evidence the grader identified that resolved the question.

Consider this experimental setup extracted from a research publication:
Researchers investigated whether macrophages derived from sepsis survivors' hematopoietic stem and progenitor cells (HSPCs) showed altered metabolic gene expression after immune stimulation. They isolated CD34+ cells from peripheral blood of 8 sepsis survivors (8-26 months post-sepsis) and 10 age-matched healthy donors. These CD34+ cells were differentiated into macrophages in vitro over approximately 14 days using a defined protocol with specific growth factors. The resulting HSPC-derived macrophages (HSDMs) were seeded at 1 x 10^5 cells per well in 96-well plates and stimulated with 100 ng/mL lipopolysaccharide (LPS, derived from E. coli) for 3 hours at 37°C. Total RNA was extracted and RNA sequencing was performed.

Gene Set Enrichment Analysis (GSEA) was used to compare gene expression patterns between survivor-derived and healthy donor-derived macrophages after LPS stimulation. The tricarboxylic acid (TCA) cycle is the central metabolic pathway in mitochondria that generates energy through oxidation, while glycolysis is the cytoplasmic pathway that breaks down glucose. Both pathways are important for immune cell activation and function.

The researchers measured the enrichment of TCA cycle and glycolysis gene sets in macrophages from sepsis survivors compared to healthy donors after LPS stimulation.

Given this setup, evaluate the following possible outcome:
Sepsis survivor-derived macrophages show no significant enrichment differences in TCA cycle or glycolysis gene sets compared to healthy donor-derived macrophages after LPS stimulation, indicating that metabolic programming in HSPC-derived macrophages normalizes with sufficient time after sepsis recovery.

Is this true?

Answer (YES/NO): NO